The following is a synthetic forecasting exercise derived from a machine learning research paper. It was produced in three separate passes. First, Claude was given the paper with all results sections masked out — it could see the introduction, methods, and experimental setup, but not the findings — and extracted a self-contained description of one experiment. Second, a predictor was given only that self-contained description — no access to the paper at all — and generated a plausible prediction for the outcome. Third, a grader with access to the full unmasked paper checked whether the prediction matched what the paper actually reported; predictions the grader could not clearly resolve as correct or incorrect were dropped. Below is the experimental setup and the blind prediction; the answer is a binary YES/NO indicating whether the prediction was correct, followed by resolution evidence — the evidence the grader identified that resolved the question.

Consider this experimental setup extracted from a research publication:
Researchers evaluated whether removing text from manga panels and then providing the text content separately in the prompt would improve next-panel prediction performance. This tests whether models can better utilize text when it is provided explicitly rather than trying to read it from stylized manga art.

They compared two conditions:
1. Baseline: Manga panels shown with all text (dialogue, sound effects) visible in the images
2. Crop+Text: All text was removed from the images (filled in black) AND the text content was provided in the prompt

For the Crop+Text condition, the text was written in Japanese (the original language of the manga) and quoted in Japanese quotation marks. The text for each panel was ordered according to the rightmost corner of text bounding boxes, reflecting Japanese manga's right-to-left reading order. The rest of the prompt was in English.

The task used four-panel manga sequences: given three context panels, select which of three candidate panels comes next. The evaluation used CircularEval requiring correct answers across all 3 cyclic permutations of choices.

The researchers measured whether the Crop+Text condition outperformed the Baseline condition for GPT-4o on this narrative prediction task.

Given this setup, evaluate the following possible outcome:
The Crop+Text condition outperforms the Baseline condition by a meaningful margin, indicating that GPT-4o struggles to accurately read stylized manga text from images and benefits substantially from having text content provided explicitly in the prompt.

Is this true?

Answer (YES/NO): YES